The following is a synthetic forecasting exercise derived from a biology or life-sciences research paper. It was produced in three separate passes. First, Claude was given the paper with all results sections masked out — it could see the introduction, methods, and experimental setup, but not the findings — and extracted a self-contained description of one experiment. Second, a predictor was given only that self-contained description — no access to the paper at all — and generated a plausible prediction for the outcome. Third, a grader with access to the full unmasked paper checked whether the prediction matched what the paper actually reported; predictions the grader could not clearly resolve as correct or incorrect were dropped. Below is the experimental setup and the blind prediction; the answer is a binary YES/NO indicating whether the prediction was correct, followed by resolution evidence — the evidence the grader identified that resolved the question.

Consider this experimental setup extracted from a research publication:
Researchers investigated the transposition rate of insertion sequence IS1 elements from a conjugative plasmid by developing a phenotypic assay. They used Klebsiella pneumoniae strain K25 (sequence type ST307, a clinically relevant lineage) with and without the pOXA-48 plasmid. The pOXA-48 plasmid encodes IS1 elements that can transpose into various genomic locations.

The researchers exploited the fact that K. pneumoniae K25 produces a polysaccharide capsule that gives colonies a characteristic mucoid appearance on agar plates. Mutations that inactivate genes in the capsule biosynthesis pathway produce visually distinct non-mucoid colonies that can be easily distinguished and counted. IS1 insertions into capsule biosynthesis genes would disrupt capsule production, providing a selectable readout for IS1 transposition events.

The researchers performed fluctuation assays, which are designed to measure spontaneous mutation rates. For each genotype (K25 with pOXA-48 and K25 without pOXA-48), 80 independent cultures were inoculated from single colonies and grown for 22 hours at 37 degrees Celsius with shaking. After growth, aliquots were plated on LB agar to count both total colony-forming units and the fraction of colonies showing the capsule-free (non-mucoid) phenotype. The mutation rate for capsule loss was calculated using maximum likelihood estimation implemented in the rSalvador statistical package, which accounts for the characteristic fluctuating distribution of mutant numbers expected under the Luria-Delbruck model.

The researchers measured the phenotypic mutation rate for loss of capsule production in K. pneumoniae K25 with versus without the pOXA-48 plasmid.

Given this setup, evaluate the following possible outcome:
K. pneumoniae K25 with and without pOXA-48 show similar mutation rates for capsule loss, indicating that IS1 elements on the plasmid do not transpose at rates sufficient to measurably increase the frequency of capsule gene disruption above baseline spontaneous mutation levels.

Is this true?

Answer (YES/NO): NO